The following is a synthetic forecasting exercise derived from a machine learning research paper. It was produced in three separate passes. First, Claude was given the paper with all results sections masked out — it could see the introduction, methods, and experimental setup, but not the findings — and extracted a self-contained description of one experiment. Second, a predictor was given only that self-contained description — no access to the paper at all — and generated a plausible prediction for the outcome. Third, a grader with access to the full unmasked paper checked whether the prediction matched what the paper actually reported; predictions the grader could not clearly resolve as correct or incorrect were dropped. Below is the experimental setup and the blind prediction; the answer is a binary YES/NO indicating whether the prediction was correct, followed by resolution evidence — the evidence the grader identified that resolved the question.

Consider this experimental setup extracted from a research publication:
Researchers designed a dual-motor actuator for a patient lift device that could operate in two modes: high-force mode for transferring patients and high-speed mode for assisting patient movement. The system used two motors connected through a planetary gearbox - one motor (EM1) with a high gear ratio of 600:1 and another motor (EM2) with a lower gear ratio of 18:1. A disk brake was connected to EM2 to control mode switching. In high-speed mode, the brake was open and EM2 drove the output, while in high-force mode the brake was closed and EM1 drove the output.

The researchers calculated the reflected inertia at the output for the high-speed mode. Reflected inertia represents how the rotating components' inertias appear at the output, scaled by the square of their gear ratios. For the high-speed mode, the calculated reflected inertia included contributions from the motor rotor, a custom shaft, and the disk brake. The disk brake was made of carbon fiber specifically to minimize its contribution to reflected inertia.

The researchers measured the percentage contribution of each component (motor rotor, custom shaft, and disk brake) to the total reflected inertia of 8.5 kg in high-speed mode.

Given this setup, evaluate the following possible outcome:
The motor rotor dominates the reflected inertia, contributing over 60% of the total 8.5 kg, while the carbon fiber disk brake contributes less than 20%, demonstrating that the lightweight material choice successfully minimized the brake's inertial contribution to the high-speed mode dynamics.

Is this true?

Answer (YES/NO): NO